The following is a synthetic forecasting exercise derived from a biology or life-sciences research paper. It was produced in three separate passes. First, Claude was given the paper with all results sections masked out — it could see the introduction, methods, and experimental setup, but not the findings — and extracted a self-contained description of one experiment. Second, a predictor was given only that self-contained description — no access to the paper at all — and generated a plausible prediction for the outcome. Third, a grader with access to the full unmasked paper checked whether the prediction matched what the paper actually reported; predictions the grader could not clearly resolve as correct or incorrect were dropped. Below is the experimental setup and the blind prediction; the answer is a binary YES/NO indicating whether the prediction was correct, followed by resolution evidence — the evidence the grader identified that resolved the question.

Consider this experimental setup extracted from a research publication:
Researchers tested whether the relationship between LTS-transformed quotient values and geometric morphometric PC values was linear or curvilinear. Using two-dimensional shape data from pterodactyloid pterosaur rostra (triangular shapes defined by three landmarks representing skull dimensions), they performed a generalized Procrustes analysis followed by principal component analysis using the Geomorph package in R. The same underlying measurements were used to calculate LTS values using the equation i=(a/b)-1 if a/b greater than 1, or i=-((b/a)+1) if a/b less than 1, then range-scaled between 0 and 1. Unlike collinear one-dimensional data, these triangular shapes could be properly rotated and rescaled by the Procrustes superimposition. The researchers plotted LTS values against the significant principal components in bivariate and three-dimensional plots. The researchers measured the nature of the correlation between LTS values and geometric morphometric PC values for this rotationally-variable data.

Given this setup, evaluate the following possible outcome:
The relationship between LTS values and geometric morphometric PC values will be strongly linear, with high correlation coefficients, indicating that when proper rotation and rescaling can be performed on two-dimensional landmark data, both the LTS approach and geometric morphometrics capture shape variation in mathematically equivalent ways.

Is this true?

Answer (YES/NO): NO